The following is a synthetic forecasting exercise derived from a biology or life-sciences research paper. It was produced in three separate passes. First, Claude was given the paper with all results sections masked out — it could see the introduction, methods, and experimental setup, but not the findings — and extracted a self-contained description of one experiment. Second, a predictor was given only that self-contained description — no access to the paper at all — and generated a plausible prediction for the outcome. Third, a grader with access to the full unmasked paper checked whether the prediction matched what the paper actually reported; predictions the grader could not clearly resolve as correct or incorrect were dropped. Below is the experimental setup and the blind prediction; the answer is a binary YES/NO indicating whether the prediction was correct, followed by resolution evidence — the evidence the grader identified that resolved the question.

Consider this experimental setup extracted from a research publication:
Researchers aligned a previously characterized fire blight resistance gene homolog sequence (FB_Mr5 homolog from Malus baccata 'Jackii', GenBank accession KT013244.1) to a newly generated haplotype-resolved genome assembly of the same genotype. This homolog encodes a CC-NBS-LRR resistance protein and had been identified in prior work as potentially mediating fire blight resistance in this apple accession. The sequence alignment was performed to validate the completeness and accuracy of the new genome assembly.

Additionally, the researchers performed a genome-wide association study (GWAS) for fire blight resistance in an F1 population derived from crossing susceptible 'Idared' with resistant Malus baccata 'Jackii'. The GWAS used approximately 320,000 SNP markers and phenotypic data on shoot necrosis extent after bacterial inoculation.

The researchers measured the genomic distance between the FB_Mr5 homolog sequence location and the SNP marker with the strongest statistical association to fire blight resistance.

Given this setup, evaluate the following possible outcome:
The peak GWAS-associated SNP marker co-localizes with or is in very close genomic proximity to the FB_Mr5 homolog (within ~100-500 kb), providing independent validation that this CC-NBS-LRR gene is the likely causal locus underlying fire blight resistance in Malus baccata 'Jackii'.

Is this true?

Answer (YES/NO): YES